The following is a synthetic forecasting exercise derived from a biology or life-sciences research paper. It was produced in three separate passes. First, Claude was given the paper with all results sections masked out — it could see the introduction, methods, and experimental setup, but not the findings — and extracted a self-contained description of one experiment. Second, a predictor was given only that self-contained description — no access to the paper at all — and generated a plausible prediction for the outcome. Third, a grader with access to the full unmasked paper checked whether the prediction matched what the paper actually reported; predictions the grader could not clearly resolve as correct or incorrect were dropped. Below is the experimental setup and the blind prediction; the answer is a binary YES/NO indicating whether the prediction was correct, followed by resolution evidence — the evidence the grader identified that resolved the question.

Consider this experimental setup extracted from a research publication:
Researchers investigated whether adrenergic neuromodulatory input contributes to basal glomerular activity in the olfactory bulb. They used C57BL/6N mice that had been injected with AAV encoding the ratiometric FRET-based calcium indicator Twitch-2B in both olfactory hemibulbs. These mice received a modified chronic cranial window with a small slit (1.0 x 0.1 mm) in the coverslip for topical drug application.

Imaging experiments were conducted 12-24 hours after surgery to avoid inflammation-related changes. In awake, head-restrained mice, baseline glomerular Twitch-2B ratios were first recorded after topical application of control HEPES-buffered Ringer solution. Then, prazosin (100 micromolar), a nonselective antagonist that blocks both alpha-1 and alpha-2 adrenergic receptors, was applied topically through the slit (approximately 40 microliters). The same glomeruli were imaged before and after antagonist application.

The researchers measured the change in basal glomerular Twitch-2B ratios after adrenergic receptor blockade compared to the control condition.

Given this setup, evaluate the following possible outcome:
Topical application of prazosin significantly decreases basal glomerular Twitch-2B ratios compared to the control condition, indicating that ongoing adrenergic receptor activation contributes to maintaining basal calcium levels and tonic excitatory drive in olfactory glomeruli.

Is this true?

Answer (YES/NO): NO